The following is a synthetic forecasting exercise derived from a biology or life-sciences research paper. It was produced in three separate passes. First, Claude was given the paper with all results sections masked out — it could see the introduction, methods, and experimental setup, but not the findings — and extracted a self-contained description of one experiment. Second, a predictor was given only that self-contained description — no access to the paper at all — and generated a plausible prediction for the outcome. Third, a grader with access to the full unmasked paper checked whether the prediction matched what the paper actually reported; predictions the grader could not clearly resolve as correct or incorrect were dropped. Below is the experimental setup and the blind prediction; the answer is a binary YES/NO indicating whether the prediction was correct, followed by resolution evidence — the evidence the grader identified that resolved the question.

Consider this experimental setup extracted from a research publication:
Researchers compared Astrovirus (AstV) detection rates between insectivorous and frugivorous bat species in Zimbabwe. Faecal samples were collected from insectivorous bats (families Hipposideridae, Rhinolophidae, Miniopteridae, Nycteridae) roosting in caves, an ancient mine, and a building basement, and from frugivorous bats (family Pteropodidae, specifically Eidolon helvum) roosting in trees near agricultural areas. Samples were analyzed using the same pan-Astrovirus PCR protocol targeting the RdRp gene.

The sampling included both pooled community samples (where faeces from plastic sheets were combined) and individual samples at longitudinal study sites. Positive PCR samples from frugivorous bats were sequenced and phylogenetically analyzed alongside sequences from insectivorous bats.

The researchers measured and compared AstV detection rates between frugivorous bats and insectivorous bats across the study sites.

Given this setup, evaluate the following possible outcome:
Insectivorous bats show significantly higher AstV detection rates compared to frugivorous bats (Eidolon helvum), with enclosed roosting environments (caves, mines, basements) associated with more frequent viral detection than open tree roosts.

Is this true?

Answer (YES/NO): YES